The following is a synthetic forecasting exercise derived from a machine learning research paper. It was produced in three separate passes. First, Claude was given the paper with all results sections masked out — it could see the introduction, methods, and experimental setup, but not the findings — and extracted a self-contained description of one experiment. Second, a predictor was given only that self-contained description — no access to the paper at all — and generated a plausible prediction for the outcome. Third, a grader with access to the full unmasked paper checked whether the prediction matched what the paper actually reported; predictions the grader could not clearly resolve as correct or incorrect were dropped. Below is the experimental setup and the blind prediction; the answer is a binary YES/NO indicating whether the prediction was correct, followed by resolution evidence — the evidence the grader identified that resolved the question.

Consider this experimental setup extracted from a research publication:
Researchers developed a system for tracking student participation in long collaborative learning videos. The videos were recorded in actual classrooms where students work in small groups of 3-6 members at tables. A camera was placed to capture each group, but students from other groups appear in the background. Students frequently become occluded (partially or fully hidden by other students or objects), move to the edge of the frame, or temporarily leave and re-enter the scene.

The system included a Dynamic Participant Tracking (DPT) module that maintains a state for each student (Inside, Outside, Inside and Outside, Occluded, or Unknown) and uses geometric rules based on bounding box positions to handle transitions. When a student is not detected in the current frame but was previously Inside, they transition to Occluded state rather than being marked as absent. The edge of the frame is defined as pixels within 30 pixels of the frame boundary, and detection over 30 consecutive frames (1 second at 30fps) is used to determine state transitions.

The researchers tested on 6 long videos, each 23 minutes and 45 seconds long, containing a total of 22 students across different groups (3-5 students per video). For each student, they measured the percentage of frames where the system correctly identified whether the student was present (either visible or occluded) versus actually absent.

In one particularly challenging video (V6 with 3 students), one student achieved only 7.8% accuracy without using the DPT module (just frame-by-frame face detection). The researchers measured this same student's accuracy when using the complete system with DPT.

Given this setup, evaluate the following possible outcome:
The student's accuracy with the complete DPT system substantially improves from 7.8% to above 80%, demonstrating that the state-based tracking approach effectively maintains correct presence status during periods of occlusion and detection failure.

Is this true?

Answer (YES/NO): NO